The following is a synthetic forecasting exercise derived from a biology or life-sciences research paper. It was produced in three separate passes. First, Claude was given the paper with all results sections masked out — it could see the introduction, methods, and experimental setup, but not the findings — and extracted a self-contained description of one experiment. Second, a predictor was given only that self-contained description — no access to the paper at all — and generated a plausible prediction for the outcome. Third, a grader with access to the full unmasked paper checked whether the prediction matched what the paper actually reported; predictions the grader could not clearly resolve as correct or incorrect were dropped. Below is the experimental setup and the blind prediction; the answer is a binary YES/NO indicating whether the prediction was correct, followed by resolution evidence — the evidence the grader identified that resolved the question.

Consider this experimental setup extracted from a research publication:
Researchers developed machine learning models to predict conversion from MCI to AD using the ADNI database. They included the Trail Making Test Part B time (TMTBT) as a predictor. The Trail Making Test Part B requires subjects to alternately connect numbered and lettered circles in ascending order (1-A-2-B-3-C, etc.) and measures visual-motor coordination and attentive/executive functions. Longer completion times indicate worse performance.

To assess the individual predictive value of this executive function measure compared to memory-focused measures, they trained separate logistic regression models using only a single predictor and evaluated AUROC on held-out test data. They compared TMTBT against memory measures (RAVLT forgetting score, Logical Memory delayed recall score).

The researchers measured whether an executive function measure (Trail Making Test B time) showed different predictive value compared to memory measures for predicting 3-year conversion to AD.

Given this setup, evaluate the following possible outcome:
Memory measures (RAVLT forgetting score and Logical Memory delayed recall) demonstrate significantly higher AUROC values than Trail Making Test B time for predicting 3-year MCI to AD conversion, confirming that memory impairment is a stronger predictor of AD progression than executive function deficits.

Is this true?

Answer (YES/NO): YES